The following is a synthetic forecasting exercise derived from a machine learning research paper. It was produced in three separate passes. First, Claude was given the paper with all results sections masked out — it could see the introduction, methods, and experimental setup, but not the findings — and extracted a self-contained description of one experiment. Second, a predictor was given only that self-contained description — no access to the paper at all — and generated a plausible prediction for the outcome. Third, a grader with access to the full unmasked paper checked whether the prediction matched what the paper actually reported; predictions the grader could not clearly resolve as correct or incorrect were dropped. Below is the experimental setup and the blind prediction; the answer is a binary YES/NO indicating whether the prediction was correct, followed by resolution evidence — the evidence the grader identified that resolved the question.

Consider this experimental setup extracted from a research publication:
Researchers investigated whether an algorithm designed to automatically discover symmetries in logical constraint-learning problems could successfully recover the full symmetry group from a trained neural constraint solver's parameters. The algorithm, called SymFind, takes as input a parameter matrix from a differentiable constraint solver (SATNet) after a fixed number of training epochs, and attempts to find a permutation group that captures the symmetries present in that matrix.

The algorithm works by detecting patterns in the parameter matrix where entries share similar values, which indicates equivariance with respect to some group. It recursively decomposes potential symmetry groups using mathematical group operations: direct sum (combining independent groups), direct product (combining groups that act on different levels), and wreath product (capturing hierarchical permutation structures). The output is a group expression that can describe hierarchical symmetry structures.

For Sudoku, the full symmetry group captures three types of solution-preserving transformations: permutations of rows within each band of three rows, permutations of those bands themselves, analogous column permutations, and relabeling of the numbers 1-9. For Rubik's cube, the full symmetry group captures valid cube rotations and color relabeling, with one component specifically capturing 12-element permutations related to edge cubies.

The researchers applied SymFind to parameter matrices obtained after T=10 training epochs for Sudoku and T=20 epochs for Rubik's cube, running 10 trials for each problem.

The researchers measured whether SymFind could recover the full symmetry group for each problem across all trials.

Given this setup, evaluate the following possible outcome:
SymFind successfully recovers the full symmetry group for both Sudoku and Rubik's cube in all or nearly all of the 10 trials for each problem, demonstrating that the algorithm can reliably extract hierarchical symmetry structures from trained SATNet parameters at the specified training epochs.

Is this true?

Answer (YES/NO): NO